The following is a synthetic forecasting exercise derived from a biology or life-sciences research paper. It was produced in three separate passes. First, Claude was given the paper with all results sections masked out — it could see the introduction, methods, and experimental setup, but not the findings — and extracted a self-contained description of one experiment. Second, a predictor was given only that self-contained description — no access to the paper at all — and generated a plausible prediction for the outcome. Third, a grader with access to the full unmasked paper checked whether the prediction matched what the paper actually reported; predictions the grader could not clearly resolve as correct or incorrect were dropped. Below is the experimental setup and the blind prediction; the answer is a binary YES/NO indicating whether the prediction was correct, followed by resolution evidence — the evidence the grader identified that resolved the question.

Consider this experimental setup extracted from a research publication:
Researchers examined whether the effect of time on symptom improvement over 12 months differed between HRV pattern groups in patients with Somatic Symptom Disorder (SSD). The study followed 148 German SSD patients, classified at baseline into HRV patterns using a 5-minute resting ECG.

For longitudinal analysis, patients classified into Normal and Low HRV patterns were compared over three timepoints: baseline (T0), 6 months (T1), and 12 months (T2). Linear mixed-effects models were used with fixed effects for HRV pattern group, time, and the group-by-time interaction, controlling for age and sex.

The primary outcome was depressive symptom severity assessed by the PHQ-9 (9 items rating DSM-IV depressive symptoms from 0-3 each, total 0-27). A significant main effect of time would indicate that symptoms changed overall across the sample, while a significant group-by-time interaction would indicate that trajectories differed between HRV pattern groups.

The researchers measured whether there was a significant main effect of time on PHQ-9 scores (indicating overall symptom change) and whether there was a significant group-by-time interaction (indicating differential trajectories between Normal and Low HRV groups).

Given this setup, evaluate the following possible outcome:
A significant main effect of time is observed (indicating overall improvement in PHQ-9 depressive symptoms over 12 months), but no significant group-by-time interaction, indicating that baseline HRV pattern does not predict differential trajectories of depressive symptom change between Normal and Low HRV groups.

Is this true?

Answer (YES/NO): NO